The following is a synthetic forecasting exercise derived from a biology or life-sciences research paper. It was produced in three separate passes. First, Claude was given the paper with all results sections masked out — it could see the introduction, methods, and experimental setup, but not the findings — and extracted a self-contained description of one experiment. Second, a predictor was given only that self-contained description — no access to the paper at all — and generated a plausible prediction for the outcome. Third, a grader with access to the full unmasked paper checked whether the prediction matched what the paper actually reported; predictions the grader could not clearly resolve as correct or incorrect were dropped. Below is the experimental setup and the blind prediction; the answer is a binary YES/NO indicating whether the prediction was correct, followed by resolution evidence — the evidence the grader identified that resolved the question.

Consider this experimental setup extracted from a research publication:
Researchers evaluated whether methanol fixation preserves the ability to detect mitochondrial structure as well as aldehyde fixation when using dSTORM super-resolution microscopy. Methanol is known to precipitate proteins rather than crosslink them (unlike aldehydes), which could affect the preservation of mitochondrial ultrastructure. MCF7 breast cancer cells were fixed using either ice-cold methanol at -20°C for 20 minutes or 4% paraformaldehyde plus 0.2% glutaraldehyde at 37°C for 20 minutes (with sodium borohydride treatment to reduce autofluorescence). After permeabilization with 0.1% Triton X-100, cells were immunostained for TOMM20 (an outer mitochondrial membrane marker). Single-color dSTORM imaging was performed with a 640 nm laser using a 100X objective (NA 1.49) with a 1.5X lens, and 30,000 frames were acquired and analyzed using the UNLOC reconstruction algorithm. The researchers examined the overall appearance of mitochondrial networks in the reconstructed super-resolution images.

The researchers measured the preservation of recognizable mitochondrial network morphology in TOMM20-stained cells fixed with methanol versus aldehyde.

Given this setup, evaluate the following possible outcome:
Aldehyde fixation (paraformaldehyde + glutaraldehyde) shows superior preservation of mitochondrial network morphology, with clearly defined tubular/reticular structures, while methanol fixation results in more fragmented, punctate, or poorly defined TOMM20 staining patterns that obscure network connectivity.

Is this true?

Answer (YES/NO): YES